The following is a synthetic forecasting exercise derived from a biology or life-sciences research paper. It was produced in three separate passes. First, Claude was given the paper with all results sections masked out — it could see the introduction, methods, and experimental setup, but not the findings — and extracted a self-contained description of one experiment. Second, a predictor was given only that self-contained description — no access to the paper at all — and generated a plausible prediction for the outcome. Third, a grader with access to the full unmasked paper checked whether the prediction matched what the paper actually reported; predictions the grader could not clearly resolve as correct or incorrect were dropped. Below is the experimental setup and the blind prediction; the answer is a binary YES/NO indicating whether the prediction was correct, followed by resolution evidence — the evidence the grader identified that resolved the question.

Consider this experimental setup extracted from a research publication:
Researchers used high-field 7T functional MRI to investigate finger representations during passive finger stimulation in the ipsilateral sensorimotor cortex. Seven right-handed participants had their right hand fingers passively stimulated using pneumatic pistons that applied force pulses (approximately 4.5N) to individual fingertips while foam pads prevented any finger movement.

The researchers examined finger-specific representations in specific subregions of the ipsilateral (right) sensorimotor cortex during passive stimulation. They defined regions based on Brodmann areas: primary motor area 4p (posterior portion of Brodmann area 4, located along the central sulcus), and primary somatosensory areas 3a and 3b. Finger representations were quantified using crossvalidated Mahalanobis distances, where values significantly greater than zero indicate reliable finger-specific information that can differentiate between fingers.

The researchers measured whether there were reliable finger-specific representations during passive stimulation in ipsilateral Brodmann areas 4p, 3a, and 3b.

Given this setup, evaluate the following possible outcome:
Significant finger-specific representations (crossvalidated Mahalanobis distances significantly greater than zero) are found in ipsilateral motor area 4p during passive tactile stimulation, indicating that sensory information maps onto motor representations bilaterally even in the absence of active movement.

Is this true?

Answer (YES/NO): NO